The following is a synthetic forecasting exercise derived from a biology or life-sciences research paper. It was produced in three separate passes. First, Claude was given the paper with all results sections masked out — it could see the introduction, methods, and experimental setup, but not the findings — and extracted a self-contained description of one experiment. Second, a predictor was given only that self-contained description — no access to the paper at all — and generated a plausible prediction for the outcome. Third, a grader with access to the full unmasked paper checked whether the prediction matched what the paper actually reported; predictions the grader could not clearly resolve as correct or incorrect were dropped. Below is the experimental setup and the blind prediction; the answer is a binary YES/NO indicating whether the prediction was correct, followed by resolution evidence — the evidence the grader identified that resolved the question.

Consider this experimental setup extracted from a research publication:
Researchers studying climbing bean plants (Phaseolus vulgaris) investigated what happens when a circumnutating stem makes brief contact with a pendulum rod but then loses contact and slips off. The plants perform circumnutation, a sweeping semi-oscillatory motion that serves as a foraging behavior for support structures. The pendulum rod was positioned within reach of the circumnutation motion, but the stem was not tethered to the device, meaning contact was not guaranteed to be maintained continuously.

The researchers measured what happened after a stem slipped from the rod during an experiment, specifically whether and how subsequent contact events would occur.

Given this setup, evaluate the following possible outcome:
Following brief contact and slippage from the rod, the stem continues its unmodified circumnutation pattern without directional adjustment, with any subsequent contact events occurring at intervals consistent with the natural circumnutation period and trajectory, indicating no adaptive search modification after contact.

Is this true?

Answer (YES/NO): YES